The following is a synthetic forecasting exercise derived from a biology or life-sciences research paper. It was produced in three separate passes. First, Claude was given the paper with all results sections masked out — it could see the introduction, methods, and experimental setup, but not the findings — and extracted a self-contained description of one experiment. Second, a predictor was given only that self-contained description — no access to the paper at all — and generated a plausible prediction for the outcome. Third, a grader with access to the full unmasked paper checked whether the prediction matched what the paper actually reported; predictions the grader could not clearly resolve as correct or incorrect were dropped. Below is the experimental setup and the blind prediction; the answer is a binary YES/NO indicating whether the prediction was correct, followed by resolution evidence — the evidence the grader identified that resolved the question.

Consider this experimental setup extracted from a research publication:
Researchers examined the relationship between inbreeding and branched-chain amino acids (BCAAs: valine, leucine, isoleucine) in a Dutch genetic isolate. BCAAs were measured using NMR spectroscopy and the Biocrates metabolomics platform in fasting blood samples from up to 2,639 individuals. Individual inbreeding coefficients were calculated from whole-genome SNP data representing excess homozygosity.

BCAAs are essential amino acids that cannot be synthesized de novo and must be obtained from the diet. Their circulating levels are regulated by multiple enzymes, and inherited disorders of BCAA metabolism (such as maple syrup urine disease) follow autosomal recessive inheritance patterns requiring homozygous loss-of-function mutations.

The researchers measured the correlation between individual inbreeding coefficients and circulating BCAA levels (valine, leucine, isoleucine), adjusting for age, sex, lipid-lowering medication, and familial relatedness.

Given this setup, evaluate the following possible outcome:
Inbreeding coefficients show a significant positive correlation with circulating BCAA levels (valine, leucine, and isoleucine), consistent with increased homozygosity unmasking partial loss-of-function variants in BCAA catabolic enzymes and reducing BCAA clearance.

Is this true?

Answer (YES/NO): YES